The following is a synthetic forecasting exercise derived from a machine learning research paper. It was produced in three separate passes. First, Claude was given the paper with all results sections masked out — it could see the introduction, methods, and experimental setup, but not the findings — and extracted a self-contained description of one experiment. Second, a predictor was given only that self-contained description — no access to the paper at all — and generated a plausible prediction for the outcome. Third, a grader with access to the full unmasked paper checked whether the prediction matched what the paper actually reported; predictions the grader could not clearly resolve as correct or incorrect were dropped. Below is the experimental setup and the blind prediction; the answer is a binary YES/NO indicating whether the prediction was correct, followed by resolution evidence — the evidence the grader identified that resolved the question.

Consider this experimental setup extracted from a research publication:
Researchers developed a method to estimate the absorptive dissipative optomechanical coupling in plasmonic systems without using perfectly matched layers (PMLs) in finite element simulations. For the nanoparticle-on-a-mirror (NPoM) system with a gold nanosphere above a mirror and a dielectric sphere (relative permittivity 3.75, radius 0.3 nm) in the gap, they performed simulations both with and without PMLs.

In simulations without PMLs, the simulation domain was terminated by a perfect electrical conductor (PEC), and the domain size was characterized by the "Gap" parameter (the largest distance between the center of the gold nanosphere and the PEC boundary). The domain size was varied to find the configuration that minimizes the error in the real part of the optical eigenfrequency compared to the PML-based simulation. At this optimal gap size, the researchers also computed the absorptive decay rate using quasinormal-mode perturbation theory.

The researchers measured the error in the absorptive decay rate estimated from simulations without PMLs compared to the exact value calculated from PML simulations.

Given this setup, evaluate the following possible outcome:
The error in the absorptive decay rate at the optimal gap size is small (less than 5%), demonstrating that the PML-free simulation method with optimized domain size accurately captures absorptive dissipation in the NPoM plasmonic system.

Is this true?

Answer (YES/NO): YES